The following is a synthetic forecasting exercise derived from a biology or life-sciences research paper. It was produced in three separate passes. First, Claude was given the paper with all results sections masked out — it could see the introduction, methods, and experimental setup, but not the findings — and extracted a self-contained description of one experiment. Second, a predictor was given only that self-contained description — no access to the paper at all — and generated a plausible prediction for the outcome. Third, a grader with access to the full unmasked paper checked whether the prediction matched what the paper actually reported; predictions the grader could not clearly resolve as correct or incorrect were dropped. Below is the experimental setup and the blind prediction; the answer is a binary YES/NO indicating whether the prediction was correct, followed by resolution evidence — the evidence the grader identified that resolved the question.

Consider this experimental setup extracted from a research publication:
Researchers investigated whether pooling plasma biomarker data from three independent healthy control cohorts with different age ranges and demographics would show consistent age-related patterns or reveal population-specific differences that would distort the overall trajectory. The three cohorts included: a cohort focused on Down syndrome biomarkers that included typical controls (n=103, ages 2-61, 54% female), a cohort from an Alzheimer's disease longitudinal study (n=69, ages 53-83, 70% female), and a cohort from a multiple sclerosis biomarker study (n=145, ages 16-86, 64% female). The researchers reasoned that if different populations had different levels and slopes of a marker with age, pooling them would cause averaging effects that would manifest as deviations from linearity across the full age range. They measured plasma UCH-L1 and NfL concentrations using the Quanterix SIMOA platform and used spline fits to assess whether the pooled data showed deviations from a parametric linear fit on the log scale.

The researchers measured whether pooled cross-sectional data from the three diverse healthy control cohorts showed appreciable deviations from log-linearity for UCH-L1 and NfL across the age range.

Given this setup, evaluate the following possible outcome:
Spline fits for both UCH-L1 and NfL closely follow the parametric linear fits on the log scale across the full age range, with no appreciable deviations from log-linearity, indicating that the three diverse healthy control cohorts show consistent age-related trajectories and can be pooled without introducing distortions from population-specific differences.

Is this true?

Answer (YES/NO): YES